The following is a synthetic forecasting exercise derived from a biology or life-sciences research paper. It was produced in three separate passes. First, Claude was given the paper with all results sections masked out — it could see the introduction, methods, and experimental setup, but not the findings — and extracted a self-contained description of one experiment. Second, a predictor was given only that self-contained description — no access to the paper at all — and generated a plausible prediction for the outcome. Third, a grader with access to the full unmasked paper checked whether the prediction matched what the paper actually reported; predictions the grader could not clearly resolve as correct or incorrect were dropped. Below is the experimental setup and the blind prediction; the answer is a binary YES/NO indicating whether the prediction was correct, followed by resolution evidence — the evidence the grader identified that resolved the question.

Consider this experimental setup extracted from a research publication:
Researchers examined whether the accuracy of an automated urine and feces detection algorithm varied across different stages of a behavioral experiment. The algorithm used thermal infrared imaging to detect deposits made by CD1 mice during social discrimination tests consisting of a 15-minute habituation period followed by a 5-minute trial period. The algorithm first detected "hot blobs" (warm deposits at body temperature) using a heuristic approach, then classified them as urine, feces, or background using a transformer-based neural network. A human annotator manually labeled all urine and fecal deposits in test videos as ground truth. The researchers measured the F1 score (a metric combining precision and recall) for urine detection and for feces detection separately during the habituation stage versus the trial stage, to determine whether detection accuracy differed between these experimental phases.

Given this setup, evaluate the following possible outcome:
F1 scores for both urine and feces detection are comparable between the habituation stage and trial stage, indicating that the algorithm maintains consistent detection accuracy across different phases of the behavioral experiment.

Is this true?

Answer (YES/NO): YES